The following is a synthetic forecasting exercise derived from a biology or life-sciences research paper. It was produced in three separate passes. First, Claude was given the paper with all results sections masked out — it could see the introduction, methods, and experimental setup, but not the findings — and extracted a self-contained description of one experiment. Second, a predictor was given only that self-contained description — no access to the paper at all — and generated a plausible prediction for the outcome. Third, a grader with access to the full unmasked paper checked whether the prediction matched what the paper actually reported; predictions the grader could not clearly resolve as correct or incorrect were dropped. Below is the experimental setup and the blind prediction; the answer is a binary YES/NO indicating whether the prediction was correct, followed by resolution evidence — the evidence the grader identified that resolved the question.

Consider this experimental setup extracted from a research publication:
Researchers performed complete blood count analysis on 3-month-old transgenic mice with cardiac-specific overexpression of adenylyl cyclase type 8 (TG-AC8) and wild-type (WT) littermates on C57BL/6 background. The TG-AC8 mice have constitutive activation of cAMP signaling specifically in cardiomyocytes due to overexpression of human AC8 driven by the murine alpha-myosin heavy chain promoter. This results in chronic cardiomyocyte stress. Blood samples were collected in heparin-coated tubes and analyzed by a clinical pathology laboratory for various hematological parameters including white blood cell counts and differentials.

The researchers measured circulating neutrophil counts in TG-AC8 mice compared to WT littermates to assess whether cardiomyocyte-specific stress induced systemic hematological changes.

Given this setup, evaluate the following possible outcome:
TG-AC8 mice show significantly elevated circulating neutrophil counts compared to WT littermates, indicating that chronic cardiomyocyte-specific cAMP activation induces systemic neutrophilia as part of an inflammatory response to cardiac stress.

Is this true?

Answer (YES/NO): NO